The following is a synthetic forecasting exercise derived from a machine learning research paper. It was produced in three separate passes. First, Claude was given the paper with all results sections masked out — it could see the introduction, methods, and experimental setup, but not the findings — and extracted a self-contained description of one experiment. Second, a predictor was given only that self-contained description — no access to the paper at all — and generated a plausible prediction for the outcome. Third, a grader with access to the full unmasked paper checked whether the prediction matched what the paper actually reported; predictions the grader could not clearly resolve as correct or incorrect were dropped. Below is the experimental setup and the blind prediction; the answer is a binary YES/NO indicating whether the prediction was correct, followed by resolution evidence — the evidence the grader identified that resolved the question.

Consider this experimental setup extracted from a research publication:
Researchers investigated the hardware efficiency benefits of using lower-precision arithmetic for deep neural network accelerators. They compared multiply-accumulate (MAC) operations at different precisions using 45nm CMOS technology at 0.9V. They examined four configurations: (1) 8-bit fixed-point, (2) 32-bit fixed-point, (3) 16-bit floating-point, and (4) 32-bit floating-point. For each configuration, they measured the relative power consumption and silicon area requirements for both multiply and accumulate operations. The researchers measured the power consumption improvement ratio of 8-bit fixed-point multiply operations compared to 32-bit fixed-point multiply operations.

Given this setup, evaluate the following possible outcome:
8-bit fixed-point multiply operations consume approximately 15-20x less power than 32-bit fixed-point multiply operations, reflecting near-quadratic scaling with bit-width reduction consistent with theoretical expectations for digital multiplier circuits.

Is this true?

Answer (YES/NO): YES